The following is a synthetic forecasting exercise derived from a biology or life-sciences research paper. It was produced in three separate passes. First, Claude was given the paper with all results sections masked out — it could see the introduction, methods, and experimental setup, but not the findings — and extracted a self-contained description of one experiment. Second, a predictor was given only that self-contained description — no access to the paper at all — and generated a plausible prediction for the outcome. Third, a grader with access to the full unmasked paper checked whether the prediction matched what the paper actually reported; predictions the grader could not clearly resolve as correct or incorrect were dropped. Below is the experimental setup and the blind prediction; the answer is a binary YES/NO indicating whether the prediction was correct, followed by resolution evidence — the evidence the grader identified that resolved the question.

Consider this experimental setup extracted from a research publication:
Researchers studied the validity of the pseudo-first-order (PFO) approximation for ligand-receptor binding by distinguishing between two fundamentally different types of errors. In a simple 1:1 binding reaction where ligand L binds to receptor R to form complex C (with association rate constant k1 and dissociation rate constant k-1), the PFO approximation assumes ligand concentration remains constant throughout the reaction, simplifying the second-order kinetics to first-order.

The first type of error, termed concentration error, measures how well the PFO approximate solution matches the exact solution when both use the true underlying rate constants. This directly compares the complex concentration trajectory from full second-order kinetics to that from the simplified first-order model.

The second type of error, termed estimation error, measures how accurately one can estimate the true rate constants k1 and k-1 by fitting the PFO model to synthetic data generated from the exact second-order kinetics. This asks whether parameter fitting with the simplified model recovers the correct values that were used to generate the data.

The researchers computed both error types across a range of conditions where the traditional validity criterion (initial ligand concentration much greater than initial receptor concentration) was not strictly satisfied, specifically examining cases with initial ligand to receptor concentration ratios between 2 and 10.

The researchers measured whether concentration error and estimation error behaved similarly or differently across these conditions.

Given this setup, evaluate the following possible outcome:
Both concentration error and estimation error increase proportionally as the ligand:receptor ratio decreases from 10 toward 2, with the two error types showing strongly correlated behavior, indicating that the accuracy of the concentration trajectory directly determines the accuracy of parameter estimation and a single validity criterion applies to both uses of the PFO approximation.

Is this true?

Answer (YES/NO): NO